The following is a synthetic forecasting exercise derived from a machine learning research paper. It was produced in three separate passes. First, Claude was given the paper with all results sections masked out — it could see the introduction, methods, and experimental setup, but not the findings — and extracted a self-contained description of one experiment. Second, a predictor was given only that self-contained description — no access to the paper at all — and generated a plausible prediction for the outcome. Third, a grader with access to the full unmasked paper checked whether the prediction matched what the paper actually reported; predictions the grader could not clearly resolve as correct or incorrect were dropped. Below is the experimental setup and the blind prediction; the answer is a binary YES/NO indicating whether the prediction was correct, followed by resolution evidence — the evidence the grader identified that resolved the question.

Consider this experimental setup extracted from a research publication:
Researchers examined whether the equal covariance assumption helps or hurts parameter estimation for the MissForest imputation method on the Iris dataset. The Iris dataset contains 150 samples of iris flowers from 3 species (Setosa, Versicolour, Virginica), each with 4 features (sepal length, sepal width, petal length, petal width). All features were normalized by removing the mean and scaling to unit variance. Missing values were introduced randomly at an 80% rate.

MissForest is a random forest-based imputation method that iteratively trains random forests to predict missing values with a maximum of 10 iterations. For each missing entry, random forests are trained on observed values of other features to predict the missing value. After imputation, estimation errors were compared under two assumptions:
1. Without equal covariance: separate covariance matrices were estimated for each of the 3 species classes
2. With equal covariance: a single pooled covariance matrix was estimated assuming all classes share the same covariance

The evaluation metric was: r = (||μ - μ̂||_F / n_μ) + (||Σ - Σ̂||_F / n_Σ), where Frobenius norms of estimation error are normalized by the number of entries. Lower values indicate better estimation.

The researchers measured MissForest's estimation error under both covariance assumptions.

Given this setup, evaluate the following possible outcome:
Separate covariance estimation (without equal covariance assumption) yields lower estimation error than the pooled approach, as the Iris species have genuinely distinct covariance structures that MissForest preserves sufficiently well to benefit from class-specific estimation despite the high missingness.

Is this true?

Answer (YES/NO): NO